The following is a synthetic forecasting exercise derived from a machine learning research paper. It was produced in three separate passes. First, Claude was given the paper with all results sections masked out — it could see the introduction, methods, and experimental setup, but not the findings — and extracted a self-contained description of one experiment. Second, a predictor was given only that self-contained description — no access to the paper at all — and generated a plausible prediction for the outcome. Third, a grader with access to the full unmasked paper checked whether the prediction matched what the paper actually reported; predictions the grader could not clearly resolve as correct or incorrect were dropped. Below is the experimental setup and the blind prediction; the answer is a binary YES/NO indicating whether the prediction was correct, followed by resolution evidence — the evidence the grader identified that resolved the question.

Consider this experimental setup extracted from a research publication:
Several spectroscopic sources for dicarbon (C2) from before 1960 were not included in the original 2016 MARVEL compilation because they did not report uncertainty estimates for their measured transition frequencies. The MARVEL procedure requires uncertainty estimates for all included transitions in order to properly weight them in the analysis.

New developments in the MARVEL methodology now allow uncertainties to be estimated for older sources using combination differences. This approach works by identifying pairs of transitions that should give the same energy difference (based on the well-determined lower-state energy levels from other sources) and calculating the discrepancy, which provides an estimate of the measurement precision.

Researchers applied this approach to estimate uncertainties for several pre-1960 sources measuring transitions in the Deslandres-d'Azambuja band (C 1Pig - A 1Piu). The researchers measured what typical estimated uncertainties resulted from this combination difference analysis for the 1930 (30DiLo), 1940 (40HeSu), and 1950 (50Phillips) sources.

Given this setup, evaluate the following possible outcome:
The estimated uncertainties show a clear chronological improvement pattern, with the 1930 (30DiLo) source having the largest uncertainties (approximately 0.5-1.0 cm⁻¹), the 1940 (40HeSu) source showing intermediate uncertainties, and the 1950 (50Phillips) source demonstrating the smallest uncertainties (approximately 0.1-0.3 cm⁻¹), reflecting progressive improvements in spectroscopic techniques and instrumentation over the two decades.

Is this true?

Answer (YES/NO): NO